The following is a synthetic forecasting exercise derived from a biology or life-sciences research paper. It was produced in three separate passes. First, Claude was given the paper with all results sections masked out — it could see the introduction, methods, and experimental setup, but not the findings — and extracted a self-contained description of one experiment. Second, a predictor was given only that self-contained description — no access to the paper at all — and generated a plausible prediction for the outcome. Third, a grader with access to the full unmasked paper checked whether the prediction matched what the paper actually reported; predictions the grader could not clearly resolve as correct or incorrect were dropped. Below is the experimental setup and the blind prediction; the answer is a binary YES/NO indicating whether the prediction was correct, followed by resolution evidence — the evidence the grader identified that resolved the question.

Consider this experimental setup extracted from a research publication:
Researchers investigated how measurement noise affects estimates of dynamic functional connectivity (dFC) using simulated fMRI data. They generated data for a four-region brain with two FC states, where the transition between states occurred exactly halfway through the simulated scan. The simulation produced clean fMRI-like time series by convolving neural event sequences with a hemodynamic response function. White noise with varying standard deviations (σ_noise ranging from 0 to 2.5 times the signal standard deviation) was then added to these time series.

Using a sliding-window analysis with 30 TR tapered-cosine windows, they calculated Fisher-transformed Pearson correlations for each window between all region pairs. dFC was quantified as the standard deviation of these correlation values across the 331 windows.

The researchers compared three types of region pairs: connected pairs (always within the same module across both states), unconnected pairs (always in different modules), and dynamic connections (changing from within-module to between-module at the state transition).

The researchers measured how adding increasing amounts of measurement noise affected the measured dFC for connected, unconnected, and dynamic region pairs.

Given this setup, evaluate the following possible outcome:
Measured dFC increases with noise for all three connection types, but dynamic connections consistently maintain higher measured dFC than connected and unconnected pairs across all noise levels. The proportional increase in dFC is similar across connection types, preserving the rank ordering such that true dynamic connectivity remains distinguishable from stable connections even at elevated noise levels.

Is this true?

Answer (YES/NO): NO